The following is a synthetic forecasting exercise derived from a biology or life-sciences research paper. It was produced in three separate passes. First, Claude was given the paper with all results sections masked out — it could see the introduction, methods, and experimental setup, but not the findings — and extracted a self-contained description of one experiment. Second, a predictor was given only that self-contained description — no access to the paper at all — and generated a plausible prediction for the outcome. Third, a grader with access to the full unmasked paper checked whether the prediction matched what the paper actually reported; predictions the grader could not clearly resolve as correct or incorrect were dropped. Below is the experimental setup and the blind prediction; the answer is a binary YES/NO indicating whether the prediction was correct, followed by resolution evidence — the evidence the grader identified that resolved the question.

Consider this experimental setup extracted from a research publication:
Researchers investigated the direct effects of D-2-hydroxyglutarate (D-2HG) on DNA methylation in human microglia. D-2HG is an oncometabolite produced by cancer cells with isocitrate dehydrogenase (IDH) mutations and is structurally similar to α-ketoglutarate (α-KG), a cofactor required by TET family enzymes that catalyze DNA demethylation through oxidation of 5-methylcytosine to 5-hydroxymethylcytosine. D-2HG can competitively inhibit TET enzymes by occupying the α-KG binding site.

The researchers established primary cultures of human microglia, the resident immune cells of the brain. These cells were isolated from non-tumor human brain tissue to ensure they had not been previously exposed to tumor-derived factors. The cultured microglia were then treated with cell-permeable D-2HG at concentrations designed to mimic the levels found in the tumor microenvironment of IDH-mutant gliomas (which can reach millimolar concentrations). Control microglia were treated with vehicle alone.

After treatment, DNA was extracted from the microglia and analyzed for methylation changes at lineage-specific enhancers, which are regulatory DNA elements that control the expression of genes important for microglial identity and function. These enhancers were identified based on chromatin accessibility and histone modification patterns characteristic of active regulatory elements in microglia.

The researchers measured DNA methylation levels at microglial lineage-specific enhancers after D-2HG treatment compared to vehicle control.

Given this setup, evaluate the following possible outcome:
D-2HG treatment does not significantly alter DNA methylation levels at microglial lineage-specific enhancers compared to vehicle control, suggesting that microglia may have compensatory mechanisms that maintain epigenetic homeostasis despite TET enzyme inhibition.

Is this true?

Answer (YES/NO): NO